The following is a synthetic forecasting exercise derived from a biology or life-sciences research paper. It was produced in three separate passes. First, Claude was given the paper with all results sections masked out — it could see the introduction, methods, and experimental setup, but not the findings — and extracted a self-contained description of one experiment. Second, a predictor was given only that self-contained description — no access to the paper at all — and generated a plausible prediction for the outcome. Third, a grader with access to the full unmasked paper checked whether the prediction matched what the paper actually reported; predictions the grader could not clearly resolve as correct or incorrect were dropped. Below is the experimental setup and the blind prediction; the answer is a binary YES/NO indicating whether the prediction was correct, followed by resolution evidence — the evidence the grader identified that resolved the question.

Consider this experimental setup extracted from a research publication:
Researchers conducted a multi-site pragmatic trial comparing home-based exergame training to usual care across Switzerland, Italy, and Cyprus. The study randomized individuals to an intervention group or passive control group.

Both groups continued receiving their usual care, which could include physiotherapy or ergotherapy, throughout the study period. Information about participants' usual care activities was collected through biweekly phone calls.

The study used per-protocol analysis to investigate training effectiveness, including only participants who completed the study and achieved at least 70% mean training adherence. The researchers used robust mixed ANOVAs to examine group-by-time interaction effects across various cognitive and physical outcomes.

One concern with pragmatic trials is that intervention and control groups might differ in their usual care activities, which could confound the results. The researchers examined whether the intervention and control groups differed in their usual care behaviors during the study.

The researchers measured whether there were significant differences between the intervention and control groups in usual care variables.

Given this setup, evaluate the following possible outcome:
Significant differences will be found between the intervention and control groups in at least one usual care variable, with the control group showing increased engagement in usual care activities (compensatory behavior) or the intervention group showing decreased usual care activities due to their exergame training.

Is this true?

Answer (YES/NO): YES